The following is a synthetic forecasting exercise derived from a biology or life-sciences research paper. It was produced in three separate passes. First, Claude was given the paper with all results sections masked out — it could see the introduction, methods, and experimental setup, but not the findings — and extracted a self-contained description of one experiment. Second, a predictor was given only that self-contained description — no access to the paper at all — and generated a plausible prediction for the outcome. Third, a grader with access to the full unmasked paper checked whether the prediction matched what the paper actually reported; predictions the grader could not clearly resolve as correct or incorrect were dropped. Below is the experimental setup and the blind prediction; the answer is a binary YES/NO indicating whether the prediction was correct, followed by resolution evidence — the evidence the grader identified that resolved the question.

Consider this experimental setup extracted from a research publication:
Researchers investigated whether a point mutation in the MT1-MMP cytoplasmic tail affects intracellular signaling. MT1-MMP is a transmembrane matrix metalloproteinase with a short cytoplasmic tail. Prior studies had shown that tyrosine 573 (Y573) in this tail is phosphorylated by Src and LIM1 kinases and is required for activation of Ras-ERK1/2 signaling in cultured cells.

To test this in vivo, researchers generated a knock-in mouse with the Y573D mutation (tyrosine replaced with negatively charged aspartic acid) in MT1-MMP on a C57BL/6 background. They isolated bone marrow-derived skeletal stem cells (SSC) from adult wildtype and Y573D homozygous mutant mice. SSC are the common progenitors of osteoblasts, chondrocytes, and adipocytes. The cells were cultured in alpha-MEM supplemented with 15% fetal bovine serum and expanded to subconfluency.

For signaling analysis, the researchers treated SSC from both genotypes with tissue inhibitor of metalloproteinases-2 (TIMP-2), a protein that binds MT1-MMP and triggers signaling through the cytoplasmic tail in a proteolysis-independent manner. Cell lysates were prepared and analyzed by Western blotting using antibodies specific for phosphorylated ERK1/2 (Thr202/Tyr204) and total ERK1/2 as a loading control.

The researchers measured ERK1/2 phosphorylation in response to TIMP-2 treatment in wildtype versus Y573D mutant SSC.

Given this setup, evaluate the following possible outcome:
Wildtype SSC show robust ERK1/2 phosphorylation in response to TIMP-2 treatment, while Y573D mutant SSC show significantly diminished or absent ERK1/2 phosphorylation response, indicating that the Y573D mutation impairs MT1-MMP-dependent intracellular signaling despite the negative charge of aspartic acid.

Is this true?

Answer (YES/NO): YES